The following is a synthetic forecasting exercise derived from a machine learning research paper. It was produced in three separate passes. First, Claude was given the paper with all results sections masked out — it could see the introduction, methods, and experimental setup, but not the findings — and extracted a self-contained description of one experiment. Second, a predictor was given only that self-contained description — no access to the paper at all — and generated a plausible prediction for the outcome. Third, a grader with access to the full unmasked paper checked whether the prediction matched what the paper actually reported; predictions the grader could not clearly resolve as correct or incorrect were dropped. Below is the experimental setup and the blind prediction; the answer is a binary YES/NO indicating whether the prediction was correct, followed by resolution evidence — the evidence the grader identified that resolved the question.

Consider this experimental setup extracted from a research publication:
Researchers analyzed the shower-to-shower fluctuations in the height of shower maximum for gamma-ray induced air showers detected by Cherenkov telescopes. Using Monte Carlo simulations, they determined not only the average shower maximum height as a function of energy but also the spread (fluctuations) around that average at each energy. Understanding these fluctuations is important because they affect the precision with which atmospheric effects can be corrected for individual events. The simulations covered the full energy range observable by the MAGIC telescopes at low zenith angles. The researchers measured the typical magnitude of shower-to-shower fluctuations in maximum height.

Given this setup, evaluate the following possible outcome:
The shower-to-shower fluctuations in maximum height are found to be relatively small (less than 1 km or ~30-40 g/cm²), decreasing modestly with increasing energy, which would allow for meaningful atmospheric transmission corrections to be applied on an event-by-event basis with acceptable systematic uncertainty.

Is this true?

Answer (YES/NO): NO